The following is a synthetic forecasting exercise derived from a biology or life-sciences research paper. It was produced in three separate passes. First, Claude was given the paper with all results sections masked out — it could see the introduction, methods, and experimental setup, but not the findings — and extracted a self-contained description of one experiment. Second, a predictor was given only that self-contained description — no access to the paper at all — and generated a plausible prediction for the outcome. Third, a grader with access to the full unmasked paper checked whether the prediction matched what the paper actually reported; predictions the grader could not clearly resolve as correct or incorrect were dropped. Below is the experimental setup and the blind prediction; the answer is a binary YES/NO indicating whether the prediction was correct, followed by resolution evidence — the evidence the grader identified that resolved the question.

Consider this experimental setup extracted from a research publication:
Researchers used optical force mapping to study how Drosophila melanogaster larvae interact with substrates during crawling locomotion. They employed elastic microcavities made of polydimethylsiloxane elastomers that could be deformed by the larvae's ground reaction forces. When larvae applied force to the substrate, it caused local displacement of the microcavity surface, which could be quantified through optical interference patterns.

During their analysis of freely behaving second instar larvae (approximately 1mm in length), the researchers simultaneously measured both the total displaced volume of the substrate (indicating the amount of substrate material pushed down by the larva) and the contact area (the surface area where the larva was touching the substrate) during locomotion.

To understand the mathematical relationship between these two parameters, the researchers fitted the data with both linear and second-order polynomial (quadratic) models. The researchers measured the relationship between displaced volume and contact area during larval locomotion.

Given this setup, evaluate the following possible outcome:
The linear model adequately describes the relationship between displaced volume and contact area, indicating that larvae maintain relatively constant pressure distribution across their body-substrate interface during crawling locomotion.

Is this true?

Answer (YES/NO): NO